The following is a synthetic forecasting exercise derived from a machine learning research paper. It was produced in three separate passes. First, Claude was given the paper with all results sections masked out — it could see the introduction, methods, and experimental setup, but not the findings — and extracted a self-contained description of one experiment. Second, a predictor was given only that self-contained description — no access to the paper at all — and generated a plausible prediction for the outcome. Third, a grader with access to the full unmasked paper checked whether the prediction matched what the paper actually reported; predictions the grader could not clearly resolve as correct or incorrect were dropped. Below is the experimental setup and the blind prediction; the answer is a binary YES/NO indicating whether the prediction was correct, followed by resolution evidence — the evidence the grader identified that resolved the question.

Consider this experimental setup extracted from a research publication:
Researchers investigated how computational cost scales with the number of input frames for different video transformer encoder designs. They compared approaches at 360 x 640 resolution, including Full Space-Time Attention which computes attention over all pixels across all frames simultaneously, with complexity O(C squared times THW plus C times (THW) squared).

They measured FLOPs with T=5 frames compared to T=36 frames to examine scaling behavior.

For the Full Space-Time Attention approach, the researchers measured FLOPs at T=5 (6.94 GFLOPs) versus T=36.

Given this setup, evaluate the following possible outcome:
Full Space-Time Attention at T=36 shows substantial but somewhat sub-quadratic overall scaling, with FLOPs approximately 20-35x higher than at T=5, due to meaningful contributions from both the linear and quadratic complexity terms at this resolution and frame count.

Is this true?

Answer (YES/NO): YES